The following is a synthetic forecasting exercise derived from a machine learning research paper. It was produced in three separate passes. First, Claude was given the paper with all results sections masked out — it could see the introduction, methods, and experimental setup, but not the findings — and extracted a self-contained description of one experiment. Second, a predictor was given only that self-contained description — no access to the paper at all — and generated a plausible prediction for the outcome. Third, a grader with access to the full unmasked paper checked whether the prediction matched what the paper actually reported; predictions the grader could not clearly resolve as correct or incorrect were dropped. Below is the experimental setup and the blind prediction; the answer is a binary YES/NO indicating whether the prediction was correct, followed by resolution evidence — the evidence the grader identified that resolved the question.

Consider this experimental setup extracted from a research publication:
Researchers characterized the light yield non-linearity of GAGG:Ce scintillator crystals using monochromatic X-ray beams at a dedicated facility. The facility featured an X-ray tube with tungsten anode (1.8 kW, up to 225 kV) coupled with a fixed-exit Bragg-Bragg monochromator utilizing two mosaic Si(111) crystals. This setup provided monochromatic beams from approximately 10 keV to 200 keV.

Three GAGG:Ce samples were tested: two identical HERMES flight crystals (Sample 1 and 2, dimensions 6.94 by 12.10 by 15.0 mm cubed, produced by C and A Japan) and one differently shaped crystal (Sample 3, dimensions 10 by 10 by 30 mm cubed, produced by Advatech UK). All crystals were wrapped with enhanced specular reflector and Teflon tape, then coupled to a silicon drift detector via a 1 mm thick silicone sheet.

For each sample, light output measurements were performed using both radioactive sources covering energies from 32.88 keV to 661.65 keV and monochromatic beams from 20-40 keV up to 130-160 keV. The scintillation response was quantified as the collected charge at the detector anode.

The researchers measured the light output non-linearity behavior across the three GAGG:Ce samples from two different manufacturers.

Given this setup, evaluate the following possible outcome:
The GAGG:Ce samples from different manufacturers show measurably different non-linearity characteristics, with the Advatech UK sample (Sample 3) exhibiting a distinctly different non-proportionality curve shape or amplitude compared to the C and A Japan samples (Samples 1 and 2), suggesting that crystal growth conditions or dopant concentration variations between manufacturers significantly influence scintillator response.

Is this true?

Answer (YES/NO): NO